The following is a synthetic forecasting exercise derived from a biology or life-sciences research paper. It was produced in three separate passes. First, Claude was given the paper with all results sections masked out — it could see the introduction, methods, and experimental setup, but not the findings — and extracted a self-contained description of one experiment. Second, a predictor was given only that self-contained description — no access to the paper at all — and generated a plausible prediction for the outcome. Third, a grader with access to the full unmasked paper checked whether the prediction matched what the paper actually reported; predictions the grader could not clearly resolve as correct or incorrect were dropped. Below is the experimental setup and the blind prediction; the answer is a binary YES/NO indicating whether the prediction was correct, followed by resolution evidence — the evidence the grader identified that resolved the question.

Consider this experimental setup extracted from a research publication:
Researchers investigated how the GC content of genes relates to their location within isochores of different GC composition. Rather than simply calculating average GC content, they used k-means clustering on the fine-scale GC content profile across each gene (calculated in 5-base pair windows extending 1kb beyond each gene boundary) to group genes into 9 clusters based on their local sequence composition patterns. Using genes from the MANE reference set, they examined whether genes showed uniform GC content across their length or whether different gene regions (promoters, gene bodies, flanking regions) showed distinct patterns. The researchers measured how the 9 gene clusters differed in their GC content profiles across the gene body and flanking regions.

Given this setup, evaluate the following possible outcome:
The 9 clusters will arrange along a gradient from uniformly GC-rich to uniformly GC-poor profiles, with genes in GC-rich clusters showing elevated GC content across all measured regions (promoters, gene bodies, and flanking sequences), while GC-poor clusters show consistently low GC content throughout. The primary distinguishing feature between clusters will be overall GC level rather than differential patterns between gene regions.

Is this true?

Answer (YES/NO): NO